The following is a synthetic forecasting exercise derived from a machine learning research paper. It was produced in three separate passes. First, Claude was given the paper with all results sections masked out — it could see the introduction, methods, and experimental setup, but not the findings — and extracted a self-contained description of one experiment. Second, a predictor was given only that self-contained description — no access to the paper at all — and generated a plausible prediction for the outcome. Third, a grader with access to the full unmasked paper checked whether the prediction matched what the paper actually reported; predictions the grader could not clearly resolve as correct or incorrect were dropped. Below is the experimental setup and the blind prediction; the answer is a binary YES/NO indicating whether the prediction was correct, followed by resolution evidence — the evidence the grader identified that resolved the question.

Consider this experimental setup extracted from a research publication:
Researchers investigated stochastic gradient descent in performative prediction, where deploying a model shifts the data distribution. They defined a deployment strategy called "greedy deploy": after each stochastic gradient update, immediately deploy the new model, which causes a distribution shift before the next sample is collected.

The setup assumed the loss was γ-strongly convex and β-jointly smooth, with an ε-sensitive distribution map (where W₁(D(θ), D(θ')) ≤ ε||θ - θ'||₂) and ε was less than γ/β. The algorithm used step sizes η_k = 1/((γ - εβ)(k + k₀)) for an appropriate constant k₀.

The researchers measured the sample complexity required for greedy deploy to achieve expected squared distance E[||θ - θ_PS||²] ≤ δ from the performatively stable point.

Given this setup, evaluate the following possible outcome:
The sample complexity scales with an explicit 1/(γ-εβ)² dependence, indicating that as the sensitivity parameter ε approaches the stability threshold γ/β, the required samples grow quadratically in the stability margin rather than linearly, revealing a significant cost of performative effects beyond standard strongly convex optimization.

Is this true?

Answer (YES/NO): YES